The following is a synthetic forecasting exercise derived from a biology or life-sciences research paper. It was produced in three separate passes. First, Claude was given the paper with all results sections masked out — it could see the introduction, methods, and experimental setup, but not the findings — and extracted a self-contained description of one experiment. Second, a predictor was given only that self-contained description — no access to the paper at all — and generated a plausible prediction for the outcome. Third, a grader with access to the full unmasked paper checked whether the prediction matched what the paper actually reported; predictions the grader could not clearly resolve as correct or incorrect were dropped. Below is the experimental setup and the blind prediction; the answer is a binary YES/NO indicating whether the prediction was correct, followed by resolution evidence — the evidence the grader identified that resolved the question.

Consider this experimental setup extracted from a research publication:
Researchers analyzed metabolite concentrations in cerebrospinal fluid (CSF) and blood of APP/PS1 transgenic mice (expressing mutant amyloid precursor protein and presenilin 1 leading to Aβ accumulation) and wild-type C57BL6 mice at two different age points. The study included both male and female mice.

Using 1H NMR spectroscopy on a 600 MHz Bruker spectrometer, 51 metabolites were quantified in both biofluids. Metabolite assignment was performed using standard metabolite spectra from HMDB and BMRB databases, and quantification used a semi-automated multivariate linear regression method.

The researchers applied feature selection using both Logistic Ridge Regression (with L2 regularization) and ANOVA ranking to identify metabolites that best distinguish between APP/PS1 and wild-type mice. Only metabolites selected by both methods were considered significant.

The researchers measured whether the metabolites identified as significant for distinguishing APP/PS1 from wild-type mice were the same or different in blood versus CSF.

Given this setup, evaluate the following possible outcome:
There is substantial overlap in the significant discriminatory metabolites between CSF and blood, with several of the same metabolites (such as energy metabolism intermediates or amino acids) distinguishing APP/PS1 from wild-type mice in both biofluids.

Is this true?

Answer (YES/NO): NO